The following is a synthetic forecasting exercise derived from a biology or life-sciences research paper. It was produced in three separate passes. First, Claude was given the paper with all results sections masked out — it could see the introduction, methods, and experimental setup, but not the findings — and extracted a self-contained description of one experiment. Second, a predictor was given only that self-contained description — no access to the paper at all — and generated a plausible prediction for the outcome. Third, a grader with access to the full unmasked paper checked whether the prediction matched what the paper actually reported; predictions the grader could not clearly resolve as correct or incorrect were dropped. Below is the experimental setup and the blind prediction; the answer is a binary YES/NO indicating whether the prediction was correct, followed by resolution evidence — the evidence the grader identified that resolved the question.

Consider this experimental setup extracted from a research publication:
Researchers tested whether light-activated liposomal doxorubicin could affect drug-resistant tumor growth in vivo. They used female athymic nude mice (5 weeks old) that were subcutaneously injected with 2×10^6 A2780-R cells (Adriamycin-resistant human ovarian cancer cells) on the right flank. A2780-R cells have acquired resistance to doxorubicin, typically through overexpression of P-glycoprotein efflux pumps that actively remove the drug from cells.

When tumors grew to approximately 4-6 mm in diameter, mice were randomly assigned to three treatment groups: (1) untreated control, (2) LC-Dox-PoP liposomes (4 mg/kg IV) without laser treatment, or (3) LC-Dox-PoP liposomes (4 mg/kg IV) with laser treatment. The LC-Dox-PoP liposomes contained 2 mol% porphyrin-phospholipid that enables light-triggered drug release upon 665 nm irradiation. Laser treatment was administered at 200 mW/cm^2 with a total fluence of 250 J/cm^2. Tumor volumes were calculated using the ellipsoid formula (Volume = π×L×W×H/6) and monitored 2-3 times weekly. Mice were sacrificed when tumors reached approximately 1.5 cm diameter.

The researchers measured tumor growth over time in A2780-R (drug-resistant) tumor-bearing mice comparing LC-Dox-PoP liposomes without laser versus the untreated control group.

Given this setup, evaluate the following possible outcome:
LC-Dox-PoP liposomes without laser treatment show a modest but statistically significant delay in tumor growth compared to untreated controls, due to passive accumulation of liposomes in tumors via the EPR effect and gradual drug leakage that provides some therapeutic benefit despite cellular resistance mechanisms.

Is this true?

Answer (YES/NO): NO